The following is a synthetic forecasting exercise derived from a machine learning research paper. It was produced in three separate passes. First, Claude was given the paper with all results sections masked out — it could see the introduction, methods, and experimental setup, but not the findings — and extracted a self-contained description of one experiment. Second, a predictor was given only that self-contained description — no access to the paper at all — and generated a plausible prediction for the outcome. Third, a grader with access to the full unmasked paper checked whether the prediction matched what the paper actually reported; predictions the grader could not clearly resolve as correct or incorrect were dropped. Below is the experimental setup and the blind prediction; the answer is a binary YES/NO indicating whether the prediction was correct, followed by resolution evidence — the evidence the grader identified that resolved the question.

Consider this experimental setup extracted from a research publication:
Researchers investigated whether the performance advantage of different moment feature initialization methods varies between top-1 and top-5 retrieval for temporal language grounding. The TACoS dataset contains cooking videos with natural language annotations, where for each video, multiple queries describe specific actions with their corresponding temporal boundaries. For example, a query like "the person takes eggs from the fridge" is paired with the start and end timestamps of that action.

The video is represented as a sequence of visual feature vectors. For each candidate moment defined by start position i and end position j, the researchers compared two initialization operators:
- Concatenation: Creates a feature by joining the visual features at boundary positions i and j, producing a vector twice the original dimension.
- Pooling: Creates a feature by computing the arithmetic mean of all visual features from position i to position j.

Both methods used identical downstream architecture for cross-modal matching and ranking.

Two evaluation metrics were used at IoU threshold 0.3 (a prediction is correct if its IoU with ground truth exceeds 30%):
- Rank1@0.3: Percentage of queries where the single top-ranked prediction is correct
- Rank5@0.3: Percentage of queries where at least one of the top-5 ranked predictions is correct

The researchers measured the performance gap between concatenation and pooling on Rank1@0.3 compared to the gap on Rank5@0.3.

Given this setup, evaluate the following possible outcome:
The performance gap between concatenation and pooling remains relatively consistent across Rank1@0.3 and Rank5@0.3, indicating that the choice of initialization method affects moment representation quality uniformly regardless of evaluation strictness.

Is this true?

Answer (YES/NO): NO